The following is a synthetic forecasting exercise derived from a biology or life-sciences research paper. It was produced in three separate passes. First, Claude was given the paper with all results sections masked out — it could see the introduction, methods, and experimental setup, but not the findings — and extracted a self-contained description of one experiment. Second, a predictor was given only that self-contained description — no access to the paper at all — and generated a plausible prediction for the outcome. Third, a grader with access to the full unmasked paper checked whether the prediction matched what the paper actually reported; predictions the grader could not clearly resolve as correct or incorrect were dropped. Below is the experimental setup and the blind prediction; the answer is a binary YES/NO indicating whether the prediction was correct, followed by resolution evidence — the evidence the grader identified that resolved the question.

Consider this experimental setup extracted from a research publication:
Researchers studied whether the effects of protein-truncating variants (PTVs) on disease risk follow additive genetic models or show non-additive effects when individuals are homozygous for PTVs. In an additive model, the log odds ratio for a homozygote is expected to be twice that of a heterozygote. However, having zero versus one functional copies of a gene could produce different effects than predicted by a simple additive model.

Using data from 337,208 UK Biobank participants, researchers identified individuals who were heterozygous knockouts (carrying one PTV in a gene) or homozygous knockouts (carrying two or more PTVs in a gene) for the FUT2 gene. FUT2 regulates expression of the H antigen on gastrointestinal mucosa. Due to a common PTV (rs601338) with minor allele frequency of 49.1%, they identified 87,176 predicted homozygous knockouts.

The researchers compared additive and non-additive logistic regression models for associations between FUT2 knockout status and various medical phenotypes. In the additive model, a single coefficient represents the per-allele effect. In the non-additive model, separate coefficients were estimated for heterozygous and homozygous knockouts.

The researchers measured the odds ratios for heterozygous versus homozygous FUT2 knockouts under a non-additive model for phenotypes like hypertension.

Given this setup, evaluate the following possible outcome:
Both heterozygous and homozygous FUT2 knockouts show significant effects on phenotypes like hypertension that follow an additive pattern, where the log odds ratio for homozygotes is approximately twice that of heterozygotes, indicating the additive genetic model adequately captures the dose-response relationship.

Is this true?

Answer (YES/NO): NO